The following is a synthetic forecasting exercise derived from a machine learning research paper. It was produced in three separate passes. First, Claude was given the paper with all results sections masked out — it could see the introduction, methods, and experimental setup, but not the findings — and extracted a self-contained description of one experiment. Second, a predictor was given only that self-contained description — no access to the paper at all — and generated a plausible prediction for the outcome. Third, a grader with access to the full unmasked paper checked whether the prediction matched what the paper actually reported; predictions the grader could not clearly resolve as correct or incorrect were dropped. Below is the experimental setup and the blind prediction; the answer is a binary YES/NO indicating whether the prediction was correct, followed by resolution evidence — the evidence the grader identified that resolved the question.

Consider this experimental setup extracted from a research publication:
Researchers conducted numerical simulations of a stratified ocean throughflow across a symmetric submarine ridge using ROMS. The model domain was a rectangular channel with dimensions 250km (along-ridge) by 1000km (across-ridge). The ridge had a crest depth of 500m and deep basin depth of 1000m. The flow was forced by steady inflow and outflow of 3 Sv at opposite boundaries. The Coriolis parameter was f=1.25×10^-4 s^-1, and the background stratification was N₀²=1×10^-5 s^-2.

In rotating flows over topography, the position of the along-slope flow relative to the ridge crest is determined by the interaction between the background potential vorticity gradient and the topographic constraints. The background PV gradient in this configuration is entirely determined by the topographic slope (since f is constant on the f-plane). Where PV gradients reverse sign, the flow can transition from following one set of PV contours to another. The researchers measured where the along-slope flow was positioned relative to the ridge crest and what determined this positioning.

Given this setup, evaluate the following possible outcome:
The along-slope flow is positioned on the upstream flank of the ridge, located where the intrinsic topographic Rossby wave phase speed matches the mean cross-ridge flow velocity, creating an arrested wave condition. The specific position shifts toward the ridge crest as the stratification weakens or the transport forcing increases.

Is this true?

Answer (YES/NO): NO